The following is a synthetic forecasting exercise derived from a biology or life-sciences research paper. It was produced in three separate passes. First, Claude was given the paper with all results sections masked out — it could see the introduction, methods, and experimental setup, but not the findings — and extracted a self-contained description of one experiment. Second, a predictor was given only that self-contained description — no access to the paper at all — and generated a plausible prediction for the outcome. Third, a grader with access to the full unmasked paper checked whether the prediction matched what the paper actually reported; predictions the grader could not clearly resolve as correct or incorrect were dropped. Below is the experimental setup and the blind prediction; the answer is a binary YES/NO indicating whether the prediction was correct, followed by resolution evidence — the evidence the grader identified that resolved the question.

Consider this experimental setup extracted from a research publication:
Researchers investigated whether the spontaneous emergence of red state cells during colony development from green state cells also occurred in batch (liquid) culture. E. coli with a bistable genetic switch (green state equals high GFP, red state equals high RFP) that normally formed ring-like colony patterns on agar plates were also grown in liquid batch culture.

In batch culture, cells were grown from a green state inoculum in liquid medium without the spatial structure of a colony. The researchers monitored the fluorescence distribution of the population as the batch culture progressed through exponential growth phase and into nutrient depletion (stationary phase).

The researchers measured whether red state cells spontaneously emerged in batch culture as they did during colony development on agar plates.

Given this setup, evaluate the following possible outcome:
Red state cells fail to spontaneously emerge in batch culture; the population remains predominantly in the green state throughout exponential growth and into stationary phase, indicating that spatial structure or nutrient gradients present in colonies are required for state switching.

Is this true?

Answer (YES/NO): YES